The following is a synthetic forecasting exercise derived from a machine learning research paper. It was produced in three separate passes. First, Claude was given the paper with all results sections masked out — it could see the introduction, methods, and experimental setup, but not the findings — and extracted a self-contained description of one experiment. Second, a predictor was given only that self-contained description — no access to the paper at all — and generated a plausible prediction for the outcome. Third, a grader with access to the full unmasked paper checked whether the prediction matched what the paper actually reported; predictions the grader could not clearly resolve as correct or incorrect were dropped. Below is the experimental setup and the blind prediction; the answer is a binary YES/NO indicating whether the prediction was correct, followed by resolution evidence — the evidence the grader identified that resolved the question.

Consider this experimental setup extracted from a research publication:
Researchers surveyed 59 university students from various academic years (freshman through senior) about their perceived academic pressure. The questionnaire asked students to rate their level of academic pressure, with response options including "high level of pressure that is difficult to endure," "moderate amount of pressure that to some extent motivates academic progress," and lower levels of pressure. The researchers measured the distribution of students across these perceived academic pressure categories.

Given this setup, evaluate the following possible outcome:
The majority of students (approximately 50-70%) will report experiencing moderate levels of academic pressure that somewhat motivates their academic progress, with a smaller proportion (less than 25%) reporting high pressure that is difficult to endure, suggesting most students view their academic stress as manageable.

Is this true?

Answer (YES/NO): NO